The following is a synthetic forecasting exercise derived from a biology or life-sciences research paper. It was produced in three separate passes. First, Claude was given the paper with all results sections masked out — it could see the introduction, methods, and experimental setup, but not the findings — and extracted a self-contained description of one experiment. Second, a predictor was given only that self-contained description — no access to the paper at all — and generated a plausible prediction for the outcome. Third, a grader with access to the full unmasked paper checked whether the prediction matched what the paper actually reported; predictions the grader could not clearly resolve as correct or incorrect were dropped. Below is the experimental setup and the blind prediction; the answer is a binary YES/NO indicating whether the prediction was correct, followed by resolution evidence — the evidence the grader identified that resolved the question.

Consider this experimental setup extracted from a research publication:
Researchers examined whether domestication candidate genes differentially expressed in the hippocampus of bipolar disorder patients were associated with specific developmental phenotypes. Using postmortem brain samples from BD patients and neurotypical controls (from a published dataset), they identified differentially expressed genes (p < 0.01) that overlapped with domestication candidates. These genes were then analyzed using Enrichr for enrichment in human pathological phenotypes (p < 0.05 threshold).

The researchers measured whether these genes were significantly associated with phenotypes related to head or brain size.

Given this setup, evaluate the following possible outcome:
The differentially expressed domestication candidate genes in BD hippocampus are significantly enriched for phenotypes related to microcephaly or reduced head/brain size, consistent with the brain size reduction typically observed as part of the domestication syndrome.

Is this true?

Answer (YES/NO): YES